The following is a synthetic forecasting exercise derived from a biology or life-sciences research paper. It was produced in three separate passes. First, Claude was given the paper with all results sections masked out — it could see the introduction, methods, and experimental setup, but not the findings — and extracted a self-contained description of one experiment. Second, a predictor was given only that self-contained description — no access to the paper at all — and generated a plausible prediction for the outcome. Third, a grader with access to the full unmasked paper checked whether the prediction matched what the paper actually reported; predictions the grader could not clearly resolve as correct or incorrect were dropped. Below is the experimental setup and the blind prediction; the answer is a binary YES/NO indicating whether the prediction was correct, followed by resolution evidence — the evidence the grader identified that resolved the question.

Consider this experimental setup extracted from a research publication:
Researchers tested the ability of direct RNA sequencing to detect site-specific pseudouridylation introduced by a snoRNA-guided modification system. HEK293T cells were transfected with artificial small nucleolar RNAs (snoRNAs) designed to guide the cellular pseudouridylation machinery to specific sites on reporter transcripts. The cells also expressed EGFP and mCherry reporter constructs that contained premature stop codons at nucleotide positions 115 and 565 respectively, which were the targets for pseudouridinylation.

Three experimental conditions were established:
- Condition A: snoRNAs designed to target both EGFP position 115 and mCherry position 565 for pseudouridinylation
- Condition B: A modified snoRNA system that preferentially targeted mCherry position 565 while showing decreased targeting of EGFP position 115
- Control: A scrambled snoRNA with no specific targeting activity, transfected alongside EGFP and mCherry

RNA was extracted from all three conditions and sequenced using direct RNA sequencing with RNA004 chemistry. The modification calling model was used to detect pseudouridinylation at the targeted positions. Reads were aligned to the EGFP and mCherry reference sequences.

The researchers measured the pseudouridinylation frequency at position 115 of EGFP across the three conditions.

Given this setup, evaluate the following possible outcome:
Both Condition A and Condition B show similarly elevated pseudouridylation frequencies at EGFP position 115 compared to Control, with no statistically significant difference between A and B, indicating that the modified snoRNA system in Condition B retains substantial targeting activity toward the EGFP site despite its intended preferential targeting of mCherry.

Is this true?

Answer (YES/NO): NO